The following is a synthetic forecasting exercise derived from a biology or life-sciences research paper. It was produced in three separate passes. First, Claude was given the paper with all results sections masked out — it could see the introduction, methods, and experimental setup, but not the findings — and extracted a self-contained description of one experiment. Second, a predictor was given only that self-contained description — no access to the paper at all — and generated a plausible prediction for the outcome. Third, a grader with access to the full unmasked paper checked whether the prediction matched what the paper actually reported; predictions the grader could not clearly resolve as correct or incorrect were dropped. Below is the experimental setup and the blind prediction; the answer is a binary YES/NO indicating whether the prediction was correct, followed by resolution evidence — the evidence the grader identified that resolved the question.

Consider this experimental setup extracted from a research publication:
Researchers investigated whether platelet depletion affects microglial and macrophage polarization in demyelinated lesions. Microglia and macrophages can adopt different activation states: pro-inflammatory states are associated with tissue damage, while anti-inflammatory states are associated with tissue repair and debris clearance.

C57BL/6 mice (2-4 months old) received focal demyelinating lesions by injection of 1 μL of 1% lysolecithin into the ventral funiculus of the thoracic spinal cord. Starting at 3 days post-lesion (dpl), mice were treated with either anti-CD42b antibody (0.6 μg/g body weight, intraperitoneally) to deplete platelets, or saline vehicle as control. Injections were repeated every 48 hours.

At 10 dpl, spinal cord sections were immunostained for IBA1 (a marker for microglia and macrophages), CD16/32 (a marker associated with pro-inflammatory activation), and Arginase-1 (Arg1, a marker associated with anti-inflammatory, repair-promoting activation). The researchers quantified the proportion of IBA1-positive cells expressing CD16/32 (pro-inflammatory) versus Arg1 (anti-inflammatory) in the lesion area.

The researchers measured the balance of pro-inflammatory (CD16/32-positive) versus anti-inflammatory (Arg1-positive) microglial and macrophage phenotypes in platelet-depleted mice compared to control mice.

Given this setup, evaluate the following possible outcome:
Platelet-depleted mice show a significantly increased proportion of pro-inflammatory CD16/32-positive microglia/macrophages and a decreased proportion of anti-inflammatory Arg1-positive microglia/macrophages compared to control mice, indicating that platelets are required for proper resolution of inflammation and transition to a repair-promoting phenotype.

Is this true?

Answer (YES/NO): NO